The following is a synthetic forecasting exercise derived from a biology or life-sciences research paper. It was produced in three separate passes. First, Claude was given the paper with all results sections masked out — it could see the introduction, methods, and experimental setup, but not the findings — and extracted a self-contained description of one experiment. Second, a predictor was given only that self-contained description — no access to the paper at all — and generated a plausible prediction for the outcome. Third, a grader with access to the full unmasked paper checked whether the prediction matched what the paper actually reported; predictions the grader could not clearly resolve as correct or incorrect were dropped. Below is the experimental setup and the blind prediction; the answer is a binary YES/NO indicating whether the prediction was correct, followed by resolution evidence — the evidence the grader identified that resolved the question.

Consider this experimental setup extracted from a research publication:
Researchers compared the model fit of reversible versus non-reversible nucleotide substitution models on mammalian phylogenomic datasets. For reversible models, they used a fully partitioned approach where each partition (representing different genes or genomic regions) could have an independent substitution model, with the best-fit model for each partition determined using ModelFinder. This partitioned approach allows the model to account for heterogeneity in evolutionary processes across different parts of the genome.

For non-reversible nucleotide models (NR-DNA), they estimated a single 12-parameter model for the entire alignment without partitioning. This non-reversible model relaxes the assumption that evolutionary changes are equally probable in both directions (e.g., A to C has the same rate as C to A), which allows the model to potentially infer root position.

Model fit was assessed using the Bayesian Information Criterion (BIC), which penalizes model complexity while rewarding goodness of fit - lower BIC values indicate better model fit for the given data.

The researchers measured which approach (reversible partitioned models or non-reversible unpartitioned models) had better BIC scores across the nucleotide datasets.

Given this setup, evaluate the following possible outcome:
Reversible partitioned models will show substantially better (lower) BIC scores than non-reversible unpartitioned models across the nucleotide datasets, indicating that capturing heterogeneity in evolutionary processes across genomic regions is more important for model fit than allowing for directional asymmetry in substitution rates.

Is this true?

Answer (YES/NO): YES